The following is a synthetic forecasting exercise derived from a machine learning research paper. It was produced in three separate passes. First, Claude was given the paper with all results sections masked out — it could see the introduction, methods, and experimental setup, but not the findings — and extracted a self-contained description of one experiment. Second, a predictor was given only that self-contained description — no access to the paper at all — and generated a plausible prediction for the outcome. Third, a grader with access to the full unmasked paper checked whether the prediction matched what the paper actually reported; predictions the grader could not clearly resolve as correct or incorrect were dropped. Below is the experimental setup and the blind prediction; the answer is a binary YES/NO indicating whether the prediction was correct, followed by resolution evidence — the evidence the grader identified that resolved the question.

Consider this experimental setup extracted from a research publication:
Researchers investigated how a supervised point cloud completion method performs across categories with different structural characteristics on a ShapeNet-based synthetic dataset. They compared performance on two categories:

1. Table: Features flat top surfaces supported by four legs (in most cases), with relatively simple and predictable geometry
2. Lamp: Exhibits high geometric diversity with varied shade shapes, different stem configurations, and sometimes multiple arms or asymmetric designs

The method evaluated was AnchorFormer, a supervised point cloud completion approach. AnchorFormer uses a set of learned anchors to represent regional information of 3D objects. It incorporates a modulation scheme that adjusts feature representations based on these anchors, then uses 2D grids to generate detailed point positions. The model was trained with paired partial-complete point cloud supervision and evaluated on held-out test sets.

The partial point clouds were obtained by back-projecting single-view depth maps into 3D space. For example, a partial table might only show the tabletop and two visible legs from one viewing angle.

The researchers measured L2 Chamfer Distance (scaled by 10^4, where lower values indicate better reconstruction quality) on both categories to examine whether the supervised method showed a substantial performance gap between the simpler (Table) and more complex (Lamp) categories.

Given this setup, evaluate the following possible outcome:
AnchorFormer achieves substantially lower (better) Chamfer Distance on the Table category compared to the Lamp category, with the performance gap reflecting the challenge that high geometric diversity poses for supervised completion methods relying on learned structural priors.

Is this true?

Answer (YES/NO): NO